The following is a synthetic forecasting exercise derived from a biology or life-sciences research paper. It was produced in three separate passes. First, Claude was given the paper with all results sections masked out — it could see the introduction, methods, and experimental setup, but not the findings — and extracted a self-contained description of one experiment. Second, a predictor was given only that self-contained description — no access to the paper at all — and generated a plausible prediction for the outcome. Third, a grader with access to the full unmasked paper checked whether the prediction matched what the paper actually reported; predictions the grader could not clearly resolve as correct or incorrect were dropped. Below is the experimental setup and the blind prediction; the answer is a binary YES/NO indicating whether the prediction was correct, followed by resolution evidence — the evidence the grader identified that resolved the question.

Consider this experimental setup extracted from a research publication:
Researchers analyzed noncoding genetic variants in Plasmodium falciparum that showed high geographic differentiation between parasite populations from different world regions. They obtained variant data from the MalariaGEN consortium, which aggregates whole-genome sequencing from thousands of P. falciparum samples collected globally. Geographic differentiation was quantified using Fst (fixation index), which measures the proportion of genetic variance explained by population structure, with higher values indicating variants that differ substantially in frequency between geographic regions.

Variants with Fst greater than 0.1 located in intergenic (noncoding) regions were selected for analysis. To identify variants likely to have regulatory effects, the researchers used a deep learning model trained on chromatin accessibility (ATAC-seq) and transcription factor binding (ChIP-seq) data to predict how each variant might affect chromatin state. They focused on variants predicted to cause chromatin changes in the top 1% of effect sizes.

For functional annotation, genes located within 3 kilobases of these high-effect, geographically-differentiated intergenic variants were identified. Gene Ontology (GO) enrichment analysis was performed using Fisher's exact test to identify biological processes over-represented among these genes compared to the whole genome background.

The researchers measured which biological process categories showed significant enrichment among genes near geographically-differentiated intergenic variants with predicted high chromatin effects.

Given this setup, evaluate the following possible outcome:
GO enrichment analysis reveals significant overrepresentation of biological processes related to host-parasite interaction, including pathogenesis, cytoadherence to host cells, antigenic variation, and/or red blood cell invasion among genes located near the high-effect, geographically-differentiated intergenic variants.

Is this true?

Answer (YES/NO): NO